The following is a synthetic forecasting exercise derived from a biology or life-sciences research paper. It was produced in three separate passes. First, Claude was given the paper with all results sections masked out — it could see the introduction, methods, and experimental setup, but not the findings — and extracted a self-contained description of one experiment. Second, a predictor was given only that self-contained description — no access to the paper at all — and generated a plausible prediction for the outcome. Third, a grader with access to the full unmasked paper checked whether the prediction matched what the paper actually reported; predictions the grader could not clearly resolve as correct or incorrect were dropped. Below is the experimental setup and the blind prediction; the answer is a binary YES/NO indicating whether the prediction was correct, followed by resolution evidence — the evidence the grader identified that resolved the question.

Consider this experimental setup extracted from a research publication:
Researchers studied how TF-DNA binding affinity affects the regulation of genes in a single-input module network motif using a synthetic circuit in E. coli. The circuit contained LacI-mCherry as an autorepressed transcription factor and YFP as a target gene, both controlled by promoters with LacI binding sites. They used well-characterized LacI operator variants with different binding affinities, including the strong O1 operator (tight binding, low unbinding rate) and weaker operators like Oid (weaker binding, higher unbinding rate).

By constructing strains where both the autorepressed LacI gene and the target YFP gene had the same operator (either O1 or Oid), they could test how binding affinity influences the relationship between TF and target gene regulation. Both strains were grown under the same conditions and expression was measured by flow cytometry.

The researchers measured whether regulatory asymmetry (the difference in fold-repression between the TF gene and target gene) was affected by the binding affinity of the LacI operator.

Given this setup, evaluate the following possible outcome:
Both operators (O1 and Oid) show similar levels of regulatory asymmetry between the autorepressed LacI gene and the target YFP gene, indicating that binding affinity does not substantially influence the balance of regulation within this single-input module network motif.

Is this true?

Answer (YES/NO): NO